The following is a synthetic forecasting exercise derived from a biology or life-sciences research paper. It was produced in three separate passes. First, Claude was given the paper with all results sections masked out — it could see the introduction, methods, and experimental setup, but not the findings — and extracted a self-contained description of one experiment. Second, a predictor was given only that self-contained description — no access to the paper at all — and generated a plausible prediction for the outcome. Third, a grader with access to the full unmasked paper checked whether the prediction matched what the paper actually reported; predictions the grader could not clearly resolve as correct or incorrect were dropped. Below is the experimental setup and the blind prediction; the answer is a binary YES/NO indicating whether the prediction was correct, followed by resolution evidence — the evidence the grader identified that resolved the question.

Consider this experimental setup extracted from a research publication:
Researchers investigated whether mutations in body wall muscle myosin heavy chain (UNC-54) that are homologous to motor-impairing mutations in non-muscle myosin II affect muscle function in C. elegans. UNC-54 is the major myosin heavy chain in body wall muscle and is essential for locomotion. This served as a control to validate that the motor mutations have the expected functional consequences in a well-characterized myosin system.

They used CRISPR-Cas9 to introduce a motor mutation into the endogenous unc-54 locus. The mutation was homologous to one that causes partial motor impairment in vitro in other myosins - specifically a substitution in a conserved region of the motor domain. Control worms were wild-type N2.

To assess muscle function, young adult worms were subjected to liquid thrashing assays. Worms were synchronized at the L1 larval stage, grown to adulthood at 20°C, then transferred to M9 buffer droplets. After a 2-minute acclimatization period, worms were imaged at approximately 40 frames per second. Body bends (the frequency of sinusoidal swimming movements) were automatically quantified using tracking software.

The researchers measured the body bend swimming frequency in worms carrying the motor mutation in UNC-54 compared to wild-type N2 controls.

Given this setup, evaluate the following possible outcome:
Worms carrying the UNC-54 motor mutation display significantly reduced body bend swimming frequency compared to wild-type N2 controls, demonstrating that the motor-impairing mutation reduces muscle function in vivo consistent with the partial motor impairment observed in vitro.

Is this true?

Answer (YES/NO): YES